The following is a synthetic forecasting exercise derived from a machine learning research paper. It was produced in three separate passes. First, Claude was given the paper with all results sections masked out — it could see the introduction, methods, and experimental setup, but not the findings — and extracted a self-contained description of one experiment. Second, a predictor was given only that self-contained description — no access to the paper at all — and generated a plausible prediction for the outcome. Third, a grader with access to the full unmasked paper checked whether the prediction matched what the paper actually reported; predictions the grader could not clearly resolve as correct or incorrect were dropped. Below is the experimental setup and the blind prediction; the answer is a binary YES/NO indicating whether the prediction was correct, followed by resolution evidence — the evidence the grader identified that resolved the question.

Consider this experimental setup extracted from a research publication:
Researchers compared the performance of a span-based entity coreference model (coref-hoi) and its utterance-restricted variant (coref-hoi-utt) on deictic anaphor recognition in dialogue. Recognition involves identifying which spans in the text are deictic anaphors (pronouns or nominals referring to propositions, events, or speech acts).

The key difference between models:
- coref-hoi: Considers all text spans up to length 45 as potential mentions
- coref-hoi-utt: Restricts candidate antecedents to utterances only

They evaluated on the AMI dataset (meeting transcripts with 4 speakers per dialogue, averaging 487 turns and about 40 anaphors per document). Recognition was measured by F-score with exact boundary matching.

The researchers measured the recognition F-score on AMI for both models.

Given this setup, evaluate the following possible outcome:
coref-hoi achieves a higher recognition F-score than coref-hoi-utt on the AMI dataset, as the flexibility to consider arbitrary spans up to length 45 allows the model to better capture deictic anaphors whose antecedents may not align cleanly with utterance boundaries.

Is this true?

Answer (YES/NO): NO